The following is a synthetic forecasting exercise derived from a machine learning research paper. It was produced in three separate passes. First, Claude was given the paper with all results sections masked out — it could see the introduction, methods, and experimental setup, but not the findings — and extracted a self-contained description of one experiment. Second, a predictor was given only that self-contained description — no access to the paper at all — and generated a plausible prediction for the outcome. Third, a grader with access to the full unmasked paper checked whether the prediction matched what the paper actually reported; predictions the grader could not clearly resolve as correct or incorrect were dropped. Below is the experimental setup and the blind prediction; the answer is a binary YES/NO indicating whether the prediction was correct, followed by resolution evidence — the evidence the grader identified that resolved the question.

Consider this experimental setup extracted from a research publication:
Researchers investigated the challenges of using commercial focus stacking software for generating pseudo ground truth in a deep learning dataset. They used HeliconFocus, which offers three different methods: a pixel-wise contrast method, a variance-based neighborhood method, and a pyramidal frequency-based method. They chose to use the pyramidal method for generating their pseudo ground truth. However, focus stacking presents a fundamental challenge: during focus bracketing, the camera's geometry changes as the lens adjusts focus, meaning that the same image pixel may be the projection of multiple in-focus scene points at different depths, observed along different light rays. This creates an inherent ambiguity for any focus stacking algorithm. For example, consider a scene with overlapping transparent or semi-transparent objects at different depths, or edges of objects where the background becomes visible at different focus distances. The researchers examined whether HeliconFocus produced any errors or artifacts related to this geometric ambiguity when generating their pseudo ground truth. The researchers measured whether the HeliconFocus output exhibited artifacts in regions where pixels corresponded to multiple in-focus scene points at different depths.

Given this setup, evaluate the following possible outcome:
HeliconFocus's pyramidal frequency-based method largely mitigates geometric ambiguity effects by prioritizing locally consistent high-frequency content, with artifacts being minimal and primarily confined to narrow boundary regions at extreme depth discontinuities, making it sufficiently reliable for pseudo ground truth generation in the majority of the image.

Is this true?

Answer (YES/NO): NO